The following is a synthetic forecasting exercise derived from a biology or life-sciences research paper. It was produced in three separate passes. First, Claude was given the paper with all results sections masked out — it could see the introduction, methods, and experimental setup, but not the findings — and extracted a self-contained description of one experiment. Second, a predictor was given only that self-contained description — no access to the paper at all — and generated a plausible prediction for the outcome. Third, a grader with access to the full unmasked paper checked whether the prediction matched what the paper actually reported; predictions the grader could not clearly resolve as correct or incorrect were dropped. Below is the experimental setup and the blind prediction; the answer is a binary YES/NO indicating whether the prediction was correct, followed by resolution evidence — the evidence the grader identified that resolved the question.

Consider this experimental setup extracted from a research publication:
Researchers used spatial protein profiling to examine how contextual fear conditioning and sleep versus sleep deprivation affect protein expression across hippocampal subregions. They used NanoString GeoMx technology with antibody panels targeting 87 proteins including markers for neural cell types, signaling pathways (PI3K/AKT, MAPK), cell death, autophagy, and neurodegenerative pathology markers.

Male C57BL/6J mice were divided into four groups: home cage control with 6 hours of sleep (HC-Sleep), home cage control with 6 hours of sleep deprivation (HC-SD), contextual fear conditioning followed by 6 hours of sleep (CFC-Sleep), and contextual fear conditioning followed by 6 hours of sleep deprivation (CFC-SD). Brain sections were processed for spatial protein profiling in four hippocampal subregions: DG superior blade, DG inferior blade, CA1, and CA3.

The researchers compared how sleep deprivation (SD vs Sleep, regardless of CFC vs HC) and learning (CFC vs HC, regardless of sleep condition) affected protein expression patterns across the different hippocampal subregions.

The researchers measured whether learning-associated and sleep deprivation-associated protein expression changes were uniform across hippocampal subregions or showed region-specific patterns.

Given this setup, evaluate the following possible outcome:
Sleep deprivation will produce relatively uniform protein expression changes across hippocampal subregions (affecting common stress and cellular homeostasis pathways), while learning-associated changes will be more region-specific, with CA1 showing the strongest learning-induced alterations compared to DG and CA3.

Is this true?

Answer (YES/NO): NO